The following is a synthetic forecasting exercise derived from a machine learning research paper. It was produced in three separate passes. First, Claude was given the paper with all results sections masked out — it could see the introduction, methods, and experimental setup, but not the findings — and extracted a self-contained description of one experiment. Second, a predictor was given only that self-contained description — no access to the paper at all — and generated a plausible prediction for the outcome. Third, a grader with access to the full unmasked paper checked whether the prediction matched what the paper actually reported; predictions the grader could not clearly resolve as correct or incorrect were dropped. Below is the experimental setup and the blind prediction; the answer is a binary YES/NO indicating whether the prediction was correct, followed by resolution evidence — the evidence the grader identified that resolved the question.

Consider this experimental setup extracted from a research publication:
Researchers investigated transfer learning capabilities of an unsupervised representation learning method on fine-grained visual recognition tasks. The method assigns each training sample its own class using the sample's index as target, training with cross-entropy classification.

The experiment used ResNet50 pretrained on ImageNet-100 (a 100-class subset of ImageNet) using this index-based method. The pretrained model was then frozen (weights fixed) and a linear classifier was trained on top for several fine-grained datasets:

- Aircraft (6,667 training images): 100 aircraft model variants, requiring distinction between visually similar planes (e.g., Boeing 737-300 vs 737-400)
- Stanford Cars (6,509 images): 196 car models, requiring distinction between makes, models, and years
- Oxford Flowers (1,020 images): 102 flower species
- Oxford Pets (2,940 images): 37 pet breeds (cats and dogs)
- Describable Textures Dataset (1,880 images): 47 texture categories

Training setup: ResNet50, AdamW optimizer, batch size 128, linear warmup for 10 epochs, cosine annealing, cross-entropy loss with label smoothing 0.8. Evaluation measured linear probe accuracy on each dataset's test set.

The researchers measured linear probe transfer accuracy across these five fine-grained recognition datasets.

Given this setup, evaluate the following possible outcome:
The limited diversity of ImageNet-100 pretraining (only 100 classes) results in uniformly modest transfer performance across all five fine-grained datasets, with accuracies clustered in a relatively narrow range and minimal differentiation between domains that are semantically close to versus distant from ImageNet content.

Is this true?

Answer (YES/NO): NO